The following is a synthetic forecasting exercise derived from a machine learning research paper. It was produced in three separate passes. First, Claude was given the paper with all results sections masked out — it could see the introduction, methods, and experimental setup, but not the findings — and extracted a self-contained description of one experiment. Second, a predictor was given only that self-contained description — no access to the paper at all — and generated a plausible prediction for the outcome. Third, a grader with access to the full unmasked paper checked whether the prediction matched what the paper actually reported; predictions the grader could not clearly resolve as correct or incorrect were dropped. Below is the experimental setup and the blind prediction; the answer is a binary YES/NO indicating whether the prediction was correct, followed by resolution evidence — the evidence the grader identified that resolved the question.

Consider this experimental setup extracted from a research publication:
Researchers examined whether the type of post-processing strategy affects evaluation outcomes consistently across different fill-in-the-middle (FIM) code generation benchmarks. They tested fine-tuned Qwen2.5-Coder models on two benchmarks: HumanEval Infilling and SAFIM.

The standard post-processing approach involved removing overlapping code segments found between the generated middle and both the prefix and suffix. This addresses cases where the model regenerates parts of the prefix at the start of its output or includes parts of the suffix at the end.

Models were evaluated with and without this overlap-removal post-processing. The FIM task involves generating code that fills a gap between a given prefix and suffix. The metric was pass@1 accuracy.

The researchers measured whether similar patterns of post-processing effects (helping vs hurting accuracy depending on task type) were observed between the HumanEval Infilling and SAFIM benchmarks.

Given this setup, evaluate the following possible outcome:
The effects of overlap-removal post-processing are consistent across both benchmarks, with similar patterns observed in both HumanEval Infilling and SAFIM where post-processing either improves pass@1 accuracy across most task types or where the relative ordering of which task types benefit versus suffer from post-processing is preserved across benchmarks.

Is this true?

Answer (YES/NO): YES